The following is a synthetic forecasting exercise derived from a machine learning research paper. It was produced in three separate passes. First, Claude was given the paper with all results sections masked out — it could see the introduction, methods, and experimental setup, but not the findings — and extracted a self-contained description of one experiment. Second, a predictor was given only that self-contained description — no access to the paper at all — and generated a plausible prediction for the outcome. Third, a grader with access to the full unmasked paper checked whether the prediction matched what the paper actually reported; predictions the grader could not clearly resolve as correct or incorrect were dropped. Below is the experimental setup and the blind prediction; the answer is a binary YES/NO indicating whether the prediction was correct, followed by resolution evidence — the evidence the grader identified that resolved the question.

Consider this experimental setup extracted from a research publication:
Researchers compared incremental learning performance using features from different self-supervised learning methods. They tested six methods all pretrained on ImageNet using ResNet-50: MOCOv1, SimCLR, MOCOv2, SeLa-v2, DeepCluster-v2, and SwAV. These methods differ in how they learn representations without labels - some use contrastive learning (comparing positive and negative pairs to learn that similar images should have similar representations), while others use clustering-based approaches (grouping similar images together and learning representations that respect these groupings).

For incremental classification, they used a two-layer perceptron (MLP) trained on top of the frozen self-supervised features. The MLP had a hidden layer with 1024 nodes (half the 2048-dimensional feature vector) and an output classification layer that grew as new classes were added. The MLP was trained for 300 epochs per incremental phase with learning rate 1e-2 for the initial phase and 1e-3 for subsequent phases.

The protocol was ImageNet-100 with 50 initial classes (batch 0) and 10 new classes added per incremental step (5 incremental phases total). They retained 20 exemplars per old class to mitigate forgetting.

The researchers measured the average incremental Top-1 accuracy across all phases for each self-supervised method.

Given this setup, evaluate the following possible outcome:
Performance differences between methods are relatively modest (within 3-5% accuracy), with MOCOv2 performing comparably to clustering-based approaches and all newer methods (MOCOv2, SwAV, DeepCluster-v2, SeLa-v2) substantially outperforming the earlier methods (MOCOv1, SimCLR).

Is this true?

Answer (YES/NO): NO